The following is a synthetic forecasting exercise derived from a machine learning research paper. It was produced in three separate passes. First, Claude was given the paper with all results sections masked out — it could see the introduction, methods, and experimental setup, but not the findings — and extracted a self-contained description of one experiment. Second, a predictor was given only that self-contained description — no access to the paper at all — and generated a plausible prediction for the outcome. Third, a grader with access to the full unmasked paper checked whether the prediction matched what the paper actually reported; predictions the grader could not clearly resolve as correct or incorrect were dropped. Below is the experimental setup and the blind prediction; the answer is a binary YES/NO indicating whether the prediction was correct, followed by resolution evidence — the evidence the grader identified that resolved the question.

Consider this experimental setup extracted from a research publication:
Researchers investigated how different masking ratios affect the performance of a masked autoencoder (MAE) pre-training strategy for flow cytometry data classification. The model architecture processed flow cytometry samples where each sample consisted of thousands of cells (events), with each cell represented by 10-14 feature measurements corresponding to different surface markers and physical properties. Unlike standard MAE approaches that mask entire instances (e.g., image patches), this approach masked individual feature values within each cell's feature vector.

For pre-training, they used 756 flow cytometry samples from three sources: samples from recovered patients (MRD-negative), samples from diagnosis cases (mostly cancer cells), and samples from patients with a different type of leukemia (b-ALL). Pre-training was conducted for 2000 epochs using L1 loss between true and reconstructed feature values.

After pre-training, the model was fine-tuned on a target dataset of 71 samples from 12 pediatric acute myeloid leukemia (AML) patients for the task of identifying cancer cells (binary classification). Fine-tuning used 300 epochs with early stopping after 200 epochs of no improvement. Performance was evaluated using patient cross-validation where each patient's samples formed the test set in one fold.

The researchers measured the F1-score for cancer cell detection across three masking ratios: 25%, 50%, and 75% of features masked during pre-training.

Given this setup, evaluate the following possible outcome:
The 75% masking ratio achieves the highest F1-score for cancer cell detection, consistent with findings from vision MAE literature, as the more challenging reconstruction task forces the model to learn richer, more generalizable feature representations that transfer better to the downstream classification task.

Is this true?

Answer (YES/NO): NO